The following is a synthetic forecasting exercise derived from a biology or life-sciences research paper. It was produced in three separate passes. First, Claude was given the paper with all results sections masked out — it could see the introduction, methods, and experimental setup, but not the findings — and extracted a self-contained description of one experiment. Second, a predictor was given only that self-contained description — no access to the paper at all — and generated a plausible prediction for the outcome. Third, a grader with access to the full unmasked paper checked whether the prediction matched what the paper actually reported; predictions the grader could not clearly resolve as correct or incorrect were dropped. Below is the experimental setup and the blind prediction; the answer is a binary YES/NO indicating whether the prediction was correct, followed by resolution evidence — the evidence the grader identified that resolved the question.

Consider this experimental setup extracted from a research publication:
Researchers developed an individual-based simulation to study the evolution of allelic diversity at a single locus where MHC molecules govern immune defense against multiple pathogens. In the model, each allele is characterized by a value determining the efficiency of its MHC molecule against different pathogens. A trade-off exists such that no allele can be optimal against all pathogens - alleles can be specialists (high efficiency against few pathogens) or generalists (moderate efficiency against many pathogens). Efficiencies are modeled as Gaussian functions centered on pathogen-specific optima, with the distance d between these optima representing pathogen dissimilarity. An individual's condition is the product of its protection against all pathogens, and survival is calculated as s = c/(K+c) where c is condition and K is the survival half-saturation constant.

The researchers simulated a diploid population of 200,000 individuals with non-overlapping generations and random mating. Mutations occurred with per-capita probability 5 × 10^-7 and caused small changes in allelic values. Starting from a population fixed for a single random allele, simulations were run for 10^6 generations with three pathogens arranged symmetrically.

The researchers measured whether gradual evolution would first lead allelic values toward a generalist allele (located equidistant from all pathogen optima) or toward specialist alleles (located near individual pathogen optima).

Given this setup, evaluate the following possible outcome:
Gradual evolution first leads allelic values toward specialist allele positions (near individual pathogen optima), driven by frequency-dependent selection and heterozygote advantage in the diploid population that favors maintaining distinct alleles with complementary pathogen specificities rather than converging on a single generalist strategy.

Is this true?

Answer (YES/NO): NO